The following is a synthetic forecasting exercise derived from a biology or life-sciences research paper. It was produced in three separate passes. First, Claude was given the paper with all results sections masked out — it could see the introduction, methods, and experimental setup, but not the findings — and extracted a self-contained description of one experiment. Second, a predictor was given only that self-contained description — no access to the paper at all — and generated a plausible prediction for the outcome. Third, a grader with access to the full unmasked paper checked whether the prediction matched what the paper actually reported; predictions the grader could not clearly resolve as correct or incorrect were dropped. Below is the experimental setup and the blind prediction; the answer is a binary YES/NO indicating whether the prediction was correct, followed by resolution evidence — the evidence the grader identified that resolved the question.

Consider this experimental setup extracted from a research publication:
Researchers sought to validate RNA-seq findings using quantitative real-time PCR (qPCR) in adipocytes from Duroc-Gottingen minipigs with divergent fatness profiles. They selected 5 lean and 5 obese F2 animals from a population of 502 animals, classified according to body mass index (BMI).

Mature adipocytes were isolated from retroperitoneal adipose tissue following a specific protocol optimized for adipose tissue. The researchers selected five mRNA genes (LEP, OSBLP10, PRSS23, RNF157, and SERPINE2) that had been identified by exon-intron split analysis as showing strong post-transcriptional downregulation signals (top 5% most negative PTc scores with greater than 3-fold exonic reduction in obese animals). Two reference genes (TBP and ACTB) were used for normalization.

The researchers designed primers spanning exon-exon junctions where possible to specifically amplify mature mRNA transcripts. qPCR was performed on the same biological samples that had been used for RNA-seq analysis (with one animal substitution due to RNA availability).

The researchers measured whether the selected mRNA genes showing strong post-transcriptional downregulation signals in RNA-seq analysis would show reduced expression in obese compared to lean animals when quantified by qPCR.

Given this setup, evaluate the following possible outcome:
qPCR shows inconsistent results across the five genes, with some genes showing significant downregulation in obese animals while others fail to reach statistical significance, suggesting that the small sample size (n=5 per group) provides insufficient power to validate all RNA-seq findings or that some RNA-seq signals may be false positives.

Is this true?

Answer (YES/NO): NO